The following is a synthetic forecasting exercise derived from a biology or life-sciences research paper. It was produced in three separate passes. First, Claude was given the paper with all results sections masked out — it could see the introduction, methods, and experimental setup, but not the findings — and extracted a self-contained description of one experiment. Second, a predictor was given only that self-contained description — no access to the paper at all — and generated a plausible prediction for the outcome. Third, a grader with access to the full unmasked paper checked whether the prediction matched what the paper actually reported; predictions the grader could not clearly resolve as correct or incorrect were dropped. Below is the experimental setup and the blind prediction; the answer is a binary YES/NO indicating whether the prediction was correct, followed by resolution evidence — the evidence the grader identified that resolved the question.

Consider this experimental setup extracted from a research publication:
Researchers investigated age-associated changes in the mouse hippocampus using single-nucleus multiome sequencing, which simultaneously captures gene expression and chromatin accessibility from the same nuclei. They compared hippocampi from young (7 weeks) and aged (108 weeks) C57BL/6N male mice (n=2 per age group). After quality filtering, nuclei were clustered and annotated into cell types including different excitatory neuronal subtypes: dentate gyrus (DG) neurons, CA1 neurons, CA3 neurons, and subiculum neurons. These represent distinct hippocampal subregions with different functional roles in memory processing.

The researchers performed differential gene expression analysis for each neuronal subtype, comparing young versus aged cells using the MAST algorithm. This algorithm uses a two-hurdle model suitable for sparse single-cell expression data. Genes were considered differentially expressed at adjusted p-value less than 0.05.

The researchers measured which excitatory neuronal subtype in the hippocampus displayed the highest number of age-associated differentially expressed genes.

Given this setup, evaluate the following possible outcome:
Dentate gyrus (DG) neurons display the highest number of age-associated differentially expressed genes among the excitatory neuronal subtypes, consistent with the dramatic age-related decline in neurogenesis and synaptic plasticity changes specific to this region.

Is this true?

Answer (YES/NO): YES